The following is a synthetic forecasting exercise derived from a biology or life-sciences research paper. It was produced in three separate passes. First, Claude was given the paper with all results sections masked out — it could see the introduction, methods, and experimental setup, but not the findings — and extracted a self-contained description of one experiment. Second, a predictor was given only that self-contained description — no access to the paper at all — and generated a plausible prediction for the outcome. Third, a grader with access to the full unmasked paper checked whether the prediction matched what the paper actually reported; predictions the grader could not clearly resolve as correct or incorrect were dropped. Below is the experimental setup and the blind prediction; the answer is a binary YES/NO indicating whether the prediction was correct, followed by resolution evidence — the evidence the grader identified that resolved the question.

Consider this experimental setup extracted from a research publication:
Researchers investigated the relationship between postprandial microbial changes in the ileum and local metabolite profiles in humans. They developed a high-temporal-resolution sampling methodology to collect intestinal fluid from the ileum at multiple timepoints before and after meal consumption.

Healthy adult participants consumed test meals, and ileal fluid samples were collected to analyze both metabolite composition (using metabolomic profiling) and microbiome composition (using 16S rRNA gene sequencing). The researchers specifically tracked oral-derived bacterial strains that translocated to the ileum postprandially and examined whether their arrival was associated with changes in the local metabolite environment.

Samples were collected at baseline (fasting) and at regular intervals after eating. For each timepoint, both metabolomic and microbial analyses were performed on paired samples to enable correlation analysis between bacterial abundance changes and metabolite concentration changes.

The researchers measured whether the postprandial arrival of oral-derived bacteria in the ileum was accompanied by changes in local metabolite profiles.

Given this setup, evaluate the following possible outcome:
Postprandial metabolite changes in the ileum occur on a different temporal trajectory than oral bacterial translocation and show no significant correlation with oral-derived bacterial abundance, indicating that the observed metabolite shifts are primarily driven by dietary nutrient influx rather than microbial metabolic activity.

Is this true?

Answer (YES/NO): NO